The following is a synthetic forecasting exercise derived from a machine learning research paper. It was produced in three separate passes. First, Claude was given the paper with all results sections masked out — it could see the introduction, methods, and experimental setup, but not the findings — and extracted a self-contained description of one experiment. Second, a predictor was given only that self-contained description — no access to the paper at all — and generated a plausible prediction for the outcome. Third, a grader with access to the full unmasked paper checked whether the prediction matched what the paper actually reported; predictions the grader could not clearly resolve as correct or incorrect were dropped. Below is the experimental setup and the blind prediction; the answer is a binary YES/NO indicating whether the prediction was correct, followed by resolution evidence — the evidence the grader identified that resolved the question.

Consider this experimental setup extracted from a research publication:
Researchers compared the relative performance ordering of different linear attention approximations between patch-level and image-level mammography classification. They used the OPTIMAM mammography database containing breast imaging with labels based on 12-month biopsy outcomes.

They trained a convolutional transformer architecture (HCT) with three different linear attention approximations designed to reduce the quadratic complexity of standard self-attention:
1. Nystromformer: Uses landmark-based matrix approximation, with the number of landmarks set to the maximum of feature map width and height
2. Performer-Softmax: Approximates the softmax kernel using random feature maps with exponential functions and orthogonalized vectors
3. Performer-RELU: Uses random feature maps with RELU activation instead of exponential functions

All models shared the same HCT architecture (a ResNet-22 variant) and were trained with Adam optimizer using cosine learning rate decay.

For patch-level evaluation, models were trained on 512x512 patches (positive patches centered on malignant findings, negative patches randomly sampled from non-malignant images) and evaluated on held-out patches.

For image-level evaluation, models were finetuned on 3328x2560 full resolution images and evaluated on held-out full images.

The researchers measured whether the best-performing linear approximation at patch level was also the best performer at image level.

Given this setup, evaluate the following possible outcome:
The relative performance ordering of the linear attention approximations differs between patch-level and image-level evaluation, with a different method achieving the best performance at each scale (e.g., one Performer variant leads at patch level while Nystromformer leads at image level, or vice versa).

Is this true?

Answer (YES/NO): YES